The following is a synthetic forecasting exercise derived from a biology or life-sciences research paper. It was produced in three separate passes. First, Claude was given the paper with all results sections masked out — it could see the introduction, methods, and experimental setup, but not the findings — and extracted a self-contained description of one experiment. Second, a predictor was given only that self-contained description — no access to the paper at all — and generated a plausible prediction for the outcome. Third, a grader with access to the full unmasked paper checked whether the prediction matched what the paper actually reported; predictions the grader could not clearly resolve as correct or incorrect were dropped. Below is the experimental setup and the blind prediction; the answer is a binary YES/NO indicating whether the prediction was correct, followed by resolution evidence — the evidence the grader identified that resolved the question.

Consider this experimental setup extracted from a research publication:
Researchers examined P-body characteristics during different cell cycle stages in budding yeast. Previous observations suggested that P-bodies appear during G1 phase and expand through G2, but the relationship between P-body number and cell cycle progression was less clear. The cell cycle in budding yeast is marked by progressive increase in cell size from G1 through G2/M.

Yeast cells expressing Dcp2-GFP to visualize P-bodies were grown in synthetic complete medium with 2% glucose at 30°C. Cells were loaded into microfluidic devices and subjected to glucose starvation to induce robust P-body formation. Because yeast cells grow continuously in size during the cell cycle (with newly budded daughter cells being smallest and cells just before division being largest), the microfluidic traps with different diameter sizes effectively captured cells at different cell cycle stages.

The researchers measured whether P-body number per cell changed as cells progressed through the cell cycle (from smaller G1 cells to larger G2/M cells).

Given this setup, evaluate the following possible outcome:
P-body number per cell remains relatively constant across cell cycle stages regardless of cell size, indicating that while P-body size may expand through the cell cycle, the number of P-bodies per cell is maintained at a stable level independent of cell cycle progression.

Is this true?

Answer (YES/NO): NO